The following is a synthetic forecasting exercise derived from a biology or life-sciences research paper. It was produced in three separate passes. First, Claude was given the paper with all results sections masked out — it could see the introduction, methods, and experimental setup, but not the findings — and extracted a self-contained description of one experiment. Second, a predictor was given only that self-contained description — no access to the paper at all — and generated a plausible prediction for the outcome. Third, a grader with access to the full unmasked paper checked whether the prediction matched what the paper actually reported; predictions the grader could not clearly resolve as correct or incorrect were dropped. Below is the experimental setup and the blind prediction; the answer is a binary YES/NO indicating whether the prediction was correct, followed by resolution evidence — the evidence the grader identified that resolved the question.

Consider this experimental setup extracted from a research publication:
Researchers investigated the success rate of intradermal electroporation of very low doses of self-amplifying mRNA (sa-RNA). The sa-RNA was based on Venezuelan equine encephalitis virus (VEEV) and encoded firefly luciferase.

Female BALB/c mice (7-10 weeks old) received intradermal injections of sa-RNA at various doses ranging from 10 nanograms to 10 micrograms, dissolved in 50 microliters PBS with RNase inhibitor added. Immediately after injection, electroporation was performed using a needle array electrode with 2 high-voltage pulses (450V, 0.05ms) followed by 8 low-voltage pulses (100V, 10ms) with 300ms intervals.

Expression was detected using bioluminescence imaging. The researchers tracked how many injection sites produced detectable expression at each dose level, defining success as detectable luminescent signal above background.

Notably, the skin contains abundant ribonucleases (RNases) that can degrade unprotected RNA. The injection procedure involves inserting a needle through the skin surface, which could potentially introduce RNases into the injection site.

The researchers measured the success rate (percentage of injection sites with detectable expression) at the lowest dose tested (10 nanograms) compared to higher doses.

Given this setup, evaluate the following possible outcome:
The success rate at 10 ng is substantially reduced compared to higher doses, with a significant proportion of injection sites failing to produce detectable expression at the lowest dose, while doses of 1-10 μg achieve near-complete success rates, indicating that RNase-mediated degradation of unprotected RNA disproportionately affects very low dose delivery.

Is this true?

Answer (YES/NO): YES